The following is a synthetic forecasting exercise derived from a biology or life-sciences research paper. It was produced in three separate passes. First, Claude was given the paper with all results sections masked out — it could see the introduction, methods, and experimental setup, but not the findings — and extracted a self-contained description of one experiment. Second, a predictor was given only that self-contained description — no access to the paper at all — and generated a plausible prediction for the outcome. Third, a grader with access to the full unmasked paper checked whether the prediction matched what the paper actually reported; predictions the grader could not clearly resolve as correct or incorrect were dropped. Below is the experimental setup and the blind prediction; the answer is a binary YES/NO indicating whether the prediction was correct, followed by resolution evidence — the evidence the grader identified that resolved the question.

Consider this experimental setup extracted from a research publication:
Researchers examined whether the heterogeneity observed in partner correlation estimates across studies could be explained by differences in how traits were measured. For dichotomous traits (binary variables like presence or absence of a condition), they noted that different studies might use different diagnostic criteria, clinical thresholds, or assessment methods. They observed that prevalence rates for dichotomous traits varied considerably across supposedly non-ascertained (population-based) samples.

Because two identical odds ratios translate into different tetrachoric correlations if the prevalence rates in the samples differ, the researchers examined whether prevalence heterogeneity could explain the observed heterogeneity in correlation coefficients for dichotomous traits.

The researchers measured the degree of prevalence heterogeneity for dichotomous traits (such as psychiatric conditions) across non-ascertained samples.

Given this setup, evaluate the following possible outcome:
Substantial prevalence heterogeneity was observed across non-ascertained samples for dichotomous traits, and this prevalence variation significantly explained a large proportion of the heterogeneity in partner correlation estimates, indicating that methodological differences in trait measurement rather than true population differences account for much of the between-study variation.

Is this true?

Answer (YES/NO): NO